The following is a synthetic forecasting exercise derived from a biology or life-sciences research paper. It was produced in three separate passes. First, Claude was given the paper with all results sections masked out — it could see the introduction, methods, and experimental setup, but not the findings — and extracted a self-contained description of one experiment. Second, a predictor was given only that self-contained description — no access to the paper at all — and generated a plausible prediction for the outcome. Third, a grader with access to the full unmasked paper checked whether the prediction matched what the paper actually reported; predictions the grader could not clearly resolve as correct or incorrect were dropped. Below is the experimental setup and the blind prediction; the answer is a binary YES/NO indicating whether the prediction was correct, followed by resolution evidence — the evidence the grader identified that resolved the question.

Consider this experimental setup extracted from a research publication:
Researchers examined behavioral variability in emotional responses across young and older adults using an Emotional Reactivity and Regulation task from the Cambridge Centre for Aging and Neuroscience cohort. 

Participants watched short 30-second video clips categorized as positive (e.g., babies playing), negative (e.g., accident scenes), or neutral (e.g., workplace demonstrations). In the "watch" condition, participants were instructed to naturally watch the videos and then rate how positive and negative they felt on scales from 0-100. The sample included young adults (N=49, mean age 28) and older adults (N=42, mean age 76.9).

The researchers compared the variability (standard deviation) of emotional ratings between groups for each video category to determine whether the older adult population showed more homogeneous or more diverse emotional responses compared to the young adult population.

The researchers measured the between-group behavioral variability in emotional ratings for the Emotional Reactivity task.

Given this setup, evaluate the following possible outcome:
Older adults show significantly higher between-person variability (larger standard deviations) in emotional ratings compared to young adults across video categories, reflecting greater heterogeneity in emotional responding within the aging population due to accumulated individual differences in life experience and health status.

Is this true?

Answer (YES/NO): YES